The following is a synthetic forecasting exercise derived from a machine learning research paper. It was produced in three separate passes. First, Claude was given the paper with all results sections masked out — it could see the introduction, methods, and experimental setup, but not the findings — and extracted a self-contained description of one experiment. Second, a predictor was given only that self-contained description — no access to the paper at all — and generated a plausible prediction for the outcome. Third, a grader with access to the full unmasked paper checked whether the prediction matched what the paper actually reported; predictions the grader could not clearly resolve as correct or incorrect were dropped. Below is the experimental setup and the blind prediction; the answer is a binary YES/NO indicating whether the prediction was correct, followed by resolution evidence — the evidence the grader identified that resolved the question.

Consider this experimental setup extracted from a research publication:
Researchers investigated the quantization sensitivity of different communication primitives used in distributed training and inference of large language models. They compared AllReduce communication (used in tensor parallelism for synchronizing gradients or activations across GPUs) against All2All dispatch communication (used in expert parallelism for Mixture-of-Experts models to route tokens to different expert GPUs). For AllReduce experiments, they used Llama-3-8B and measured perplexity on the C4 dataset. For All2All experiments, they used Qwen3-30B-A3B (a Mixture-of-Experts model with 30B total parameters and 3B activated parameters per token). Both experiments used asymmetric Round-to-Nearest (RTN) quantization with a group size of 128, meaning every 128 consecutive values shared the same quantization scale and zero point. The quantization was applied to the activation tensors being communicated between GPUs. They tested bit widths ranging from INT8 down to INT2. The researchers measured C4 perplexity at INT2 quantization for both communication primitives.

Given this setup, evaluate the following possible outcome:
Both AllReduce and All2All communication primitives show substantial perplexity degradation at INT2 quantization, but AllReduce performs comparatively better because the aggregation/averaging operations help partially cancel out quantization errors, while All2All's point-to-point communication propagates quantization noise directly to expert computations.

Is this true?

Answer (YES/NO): NO